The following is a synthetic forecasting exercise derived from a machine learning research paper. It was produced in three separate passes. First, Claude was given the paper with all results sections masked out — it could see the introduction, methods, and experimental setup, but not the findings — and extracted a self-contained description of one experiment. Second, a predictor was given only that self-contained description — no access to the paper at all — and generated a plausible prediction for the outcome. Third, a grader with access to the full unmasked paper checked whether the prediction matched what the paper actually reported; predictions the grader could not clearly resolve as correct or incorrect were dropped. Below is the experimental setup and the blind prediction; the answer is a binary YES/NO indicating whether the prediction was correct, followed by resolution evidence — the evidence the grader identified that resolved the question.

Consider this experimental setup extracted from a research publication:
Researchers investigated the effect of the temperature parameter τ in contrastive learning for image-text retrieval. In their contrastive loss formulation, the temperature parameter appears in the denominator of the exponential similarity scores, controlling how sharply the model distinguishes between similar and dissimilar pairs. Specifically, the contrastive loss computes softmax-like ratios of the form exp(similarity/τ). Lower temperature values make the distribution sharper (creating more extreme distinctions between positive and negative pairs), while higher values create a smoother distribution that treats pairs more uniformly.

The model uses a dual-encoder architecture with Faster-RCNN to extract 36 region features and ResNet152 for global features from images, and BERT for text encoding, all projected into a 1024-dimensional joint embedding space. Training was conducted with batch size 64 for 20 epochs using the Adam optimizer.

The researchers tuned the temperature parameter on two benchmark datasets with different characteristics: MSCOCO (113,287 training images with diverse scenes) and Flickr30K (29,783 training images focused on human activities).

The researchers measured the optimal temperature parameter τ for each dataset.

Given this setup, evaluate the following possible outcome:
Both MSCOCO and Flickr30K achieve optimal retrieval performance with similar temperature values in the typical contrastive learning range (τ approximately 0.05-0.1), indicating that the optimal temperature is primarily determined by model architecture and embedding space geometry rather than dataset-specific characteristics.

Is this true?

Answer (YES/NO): NO